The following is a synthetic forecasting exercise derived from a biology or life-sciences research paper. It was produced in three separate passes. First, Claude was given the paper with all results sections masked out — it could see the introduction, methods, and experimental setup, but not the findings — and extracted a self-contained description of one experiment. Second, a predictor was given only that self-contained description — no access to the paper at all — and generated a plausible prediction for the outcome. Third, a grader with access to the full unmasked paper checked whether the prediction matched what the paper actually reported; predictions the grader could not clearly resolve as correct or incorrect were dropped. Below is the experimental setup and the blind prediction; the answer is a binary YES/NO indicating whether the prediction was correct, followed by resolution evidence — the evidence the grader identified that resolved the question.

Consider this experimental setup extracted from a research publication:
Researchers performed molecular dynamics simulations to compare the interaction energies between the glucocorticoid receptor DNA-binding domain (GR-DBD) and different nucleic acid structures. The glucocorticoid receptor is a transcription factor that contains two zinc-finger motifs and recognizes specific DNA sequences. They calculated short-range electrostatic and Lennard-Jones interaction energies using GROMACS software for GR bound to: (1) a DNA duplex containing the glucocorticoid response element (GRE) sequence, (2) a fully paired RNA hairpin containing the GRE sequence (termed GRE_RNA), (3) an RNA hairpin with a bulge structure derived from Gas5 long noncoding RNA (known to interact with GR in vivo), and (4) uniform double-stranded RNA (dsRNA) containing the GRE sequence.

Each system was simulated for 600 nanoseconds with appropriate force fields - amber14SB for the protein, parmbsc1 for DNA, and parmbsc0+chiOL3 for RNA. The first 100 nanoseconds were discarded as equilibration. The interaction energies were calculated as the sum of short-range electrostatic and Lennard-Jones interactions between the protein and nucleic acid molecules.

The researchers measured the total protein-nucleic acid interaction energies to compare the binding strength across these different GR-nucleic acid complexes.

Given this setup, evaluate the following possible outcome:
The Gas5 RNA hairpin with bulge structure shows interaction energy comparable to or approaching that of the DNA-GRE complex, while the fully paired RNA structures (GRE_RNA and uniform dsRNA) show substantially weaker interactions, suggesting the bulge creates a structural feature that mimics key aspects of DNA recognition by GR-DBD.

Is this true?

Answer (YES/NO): NO